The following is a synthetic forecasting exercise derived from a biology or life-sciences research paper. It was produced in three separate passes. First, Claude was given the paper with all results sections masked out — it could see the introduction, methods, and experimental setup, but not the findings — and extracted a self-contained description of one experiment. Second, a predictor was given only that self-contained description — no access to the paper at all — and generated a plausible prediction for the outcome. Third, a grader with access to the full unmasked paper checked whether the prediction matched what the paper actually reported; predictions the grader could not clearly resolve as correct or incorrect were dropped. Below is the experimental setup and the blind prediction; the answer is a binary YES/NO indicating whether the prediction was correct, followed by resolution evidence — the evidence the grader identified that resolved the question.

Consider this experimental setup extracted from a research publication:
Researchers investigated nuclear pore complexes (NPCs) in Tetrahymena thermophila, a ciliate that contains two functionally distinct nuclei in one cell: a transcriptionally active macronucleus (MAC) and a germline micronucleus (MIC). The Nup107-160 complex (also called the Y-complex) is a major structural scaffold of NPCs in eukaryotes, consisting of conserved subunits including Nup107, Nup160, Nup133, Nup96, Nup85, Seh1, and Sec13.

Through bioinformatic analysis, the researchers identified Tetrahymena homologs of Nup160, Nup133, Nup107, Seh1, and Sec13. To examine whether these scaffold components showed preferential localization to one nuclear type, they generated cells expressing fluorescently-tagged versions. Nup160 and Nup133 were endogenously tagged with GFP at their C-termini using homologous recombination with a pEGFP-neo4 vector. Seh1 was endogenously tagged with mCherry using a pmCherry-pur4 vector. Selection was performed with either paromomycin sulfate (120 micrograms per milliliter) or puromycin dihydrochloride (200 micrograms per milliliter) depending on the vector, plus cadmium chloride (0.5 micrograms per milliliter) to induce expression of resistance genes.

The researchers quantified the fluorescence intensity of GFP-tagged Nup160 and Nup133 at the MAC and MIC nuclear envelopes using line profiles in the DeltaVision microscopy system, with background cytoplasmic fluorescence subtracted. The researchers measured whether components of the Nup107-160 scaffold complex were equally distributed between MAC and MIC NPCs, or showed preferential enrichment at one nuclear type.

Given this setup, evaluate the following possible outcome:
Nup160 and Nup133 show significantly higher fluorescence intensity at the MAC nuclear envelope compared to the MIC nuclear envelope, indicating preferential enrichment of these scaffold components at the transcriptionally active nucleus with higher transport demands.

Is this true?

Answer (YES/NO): NO